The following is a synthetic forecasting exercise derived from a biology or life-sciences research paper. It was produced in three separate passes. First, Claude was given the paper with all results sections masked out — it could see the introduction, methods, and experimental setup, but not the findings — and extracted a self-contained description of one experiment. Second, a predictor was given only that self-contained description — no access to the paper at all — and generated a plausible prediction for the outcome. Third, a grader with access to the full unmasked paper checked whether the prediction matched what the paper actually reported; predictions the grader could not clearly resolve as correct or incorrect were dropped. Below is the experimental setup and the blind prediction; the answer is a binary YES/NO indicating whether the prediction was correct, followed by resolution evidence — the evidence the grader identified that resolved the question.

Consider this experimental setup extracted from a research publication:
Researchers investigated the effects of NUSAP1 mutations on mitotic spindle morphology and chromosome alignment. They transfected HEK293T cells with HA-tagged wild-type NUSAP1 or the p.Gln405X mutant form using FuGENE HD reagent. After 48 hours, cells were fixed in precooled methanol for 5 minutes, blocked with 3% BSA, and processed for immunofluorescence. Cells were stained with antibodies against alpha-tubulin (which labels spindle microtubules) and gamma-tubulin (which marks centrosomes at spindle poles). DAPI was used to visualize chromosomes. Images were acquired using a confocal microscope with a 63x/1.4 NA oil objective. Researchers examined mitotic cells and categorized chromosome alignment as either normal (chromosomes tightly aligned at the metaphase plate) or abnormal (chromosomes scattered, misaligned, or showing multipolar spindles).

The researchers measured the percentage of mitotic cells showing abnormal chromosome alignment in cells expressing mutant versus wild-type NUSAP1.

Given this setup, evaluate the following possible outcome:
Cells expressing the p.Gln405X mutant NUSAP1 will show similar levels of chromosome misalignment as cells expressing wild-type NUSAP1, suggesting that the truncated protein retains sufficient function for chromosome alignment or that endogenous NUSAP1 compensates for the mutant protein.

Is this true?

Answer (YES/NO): NO